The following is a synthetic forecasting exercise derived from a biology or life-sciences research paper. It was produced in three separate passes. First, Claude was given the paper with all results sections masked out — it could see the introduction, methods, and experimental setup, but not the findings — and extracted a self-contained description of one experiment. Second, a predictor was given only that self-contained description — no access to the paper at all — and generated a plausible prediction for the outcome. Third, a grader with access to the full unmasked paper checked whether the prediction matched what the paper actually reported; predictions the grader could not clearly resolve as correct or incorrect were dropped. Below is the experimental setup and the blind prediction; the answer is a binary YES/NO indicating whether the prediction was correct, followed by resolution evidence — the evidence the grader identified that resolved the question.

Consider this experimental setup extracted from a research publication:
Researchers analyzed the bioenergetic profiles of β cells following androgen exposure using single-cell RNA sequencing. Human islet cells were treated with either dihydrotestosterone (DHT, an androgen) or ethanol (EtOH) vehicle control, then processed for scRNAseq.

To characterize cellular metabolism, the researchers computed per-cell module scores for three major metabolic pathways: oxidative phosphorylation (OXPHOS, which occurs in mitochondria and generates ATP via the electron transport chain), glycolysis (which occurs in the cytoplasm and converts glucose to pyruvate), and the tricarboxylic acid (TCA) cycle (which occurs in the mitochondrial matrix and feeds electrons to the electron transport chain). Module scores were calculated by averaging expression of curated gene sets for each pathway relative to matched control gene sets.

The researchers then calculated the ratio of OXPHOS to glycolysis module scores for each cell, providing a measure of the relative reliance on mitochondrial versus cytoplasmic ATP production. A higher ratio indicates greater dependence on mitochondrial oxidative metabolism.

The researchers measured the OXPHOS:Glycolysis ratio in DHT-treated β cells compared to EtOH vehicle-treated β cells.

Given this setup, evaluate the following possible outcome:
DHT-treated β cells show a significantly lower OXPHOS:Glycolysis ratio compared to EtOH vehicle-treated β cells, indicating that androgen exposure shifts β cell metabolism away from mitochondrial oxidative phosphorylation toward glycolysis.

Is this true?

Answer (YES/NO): YES